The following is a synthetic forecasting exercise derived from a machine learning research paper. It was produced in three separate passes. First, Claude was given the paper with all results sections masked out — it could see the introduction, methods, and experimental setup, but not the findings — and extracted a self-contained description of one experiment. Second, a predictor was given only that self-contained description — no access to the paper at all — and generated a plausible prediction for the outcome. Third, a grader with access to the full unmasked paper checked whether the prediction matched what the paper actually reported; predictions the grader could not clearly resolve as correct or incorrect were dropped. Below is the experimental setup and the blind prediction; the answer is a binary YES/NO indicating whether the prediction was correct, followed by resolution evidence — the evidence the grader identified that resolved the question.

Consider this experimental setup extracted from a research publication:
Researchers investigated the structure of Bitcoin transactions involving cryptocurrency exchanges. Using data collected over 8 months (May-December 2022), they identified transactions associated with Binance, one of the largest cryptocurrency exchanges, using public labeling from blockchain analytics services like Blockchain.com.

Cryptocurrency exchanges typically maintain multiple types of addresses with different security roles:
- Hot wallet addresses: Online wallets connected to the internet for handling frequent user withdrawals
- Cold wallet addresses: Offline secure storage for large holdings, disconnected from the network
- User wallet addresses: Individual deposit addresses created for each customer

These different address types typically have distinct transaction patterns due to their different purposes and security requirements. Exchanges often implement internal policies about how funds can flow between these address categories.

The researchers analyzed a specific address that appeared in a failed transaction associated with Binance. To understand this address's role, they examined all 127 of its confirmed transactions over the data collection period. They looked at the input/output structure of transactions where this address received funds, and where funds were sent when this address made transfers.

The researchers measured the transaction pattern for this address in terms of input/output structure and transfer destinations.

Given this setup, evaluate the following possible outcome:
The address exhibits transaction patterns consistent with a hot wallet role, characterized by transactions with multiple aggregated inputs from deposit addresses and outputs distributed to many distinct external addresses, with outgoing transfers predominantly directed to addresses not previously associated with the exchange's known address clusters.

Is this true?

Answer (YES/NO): NO